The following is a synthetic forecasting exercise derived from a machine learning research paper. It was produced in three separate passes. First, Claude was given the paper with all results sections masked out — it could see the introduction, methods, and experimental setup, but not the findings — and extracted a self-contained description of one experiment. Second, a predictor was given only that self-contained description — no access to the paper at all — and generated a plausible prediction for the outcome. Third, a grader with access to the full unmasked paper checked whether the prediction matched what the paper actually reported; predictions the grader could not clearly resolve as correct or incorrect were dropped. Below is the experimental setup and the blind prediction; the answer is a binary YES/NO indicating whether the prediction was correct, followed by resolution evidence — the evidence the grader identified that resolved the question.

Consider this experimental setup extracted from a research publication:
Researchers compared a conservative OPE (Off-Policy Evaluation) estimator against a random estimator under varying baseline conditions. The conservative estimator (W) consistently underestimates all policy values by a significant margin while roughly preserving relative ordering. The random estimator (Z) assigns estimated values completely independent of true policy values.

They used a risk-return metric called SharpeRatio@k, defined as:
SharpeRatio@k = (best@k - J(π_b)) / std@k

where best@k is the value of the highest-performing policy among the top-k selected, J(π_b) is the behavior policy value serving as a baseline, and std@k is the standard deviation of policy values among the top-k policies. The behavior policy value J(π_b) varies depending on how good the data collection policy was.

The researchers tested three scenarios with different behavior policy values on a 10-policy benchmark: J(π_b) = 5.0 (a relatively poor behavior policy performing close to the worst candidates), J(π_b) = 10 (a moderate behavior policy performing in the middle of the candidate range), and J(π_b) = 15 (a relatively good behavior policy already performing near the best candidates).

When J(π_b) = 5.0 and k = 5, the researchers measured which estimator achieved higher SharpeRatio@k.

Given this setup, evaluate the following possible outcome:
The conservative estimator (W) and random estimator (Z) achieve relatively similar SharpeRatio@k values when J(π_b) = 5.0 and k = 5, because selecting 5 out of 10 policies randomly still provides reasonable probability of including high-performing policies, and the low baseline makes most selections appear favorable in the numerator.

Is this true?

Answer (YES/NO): NO